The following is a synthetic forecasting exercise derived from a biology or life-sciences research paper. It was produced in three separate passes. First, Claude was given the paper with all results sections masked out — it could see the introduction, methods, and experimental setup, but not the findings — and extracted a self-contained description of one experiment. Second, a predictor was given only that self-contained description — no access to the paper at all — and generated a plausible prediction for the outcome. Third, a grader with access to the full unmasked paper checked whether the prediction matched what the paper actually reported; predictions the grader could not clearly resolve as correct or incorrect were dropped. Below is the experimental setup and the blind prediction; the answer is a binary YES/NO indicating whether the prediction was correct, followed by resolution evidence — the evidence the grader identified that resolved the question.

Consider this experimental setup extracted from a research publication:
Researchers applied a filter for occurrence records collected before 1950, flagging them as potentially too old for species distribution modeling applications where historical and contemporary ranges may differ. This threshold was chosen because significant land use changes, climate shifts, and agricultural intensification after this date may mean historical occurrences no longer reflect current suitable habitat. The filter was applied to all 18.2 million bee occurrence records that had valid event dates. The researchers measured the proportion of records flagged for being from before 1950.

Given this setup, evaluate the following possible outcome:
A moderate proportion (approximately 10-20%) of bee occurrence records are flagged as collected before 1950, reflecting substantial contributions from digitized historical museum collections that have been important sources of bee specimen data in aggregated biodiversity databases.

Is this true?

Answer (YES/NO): NO